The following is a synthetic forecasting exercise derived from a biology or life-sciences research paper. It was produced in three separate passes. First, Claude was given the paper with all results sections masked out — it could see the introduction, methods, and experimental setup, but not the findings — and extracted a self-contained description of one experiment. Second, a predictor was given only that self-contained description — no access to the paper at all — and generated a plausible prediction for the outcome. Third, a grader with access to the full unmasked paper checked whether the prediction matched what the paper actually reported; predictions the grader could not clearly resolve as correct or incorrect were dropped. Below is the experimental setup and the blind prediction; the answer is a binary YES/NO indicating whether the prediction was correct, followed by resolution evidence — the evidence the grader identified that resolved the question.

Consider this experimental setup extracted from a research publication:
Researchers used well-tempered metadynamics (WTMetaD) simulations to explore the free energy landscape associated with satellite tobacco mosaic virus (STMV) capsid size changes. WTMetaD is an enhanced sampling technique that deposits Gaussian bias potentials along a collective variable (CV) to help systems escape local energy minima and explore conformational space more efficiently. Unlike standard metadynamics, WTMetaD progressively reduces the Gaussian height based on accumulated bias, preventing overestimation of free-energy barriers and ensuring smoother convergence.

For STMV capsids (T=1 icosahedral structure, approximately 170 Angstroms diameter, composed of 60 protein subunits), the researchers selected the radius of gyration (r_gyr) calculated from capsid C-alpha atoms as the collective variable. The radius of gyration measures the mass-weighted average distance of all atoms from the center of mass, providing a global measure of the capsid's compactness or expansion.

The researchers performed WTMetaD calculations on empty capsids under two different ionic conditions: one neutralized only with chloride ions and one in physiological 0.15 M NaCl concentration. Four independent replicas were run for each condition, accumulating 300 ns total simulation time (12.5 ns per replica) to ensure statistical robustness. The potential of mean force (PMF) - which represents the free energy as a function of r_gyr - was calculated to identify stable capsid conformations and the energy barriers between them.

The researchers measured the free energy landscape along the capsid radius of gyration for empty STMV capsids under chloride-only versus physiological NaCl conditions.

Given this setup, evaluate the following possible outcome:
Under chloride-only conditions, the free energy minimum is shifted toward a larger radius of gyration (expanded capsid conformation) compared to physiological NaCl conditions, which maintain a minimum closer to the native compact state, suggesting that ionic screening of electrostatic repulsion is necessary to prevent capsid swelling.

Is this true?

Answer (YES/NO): YES